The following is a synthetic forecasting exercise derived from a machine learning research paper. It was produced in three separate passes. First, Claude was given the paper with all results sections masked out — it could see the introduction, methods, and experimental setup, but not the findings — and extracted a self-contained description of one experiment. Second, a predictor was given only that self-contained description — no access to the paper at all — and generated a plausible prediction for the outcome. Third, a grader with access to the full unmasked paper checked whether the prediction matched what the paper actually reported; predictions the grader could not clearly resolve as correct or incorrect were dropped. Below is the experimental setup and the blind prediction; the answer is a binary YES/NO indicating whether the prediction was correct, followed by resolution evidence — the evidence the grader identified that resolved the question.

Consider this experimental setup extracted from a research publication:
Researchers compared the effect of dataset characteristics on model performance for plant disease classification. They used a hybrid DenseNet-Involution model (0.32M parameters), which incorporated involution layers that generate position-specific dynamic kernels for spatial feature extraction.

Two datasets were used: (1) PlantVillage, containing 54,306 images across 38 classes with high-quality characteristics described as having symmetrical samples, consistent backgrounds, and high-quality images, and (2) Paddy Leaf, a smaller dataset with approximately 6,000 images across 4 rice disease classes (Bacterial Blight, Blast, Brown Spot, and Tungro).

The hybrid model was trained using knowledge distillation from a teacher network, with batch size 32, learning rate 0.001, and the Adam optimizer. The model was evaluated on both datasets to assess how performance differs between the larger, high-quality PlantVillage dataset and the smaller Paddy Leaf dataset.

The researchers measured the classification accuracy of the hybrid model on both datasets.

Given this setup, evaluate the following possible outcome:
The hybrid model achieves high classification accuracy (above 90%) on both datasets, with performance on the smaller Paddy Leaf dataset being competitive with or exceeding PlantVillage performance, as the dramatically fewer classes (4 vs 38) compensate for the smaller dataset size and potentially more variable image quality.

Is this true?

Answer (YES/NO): YES